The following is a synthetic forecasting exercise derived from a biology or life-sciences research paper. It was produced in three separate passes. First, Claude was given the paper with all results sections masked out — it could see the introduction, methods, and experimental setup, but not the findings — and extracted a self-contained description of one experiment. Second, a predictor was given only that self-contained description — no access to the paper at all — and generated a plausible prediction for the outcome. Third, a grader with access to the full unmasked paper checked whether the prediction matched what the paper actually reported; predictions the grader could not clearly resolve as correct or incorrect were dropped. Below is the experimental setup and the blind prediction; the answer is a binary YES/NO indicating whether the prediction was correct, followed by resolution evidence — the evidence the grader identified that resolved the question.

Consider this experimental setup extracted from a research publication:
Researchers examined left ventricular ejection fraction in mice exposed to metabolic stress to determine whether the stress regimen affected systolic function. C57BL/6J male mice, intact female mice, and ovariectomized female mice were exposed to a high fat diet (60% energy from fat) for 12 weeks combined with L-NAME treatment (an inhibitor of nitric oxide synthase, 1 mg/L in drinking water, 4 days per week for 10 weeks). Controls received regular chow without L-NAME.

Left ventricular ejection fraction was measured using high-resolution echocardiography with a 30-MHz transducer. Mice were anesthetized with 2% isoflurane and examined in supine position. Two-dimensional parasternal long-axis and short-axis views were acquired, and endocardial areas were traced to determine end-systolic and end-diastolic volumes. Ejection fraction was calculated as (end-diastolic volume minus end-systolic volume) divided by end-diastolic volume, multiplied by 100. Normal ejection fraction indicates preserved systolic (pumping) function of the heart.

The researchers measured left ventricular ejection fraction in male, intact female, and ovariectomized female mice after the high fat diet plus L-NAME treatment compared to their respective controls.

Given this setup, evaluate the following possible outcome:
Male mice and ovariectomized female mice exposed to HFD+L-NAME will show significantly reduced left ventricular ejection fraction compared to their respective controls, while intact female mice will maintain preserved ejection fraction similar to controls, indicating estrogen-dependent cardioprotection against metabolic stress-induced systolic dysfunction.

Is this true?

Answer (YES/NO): NO